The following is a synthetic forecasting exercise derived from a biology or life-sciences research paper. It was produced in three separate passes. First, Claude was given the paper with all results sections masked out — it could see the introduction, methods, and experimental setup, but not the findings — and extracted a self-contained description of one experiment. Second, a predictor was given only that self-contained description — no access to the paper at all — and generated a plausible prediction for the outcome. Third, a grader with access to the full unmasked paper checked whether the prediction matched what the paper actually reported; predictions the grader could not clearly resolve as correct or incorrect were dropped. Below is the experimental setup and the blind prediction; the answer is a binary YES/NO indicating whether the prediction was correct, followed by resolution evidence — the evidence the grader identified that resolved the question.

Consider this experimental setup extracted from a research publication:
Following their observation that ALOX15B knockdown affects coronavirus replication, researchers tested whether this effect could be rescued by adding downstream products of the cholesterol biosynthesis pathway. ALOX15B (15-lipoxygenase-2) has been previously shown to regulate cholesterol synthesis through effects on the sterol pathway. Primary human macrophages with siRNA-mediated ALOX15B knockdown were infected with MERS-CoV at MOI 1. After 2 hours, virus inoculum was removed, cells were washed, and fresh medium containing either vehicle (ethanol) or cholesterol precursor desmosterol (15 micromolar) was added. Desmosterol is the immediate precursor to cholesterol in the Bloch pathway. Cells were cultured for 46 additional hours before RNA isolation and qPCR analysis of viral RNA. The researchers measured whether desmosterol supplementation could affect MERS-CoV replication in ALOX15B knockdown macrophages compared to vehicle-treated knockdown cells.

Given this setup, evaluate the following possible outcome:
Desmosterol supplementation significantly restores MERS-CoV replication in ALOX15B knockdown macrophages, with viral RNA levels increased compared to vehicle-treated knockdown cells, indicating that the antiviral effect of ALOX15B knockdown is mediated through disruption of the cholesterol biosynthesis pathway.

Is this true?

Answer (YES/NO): NO